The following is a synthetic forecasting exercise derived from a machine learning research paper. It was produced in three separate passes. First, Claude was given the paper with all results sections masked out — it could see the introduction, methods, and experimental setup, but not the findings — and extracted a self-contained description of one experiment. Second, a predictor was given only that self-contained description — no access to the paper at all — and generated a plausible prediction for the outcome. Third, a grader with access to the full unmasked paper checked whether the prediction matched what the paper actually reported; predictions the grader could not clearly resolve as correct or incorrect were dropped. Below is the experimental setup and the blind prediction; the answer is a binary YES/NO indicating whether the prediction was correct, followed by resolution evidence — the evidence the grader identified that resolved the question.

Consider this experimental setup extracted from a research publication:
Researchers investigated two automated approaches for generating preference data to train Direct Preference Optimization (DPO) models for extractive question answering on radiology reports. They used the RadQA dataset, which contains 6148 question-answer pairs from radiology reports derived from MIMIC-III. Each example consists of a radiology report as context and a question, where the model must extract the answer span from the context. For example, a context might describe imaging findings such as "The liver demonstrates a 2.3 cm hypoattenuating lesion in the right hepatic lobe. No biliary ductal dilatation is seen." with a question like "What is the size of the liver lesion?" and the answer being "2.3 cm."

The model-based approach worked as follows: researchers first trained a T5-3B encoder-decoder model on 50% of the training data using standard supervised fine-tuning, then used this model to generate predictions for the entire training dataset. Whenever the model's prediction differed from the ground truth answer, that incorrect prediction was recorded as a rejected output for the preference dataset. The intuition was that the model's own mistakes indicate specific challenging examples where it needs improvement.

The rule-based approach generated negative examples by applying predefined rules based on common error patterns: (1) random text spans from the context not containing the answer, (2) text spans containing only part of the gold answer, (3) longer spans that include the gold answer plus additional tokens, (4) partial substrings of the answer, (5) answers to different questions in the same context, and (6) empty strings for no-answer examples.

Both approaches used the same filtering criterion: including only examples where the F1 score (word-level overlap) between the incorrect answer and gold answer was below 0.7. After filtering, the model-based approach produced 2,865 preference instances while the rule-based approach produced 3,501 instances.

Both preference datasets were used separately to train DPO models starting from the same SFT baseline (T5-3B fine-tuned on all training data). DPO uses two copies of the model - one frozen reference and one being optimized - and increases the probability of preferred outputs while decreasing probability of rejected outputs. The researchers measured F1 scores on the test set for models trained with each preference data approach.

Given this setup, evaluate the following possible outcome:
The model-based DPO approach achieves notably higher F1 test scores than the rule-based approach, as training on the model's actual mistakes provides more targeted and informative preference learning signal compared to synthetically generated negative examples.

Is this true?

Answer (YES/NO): NO